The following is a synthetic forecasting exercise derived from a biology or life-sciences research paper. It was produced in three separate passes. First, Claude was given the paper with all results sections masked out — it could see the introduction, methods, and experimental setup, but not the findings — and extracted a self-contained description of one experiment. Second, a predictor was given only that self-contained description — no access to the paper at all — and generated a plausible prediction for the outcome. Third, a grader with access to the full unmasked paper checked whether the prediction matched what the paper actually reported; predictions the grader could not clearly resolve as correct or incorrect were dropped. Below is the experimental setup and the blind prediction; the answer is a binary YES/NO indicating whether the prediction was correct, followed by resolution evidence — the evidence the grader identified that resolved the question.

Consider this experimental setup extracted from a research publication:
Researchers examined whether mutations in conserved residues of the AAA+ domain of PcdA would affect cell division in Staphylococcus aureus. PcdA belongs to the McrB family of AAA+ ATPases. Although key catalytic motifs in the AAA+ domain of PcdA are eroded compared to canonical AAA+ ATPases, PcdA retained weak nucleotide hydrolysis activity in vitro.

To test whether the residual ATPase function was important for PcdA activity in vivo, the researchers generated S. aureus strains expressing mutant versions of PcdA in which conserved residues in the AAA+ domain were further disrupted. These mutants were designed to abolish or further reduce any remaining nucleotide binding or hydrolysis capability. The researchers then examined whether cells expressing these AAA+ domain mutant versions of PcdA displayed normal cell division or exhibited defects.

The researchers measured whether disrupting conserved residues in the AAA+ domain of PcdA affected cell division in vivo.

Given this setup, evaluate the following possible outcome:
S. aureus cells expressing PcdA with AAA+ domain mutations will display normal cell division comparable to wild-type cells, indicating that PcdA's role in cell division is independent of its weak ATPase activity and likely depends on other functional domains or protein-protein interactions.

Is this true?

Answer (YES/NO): NO